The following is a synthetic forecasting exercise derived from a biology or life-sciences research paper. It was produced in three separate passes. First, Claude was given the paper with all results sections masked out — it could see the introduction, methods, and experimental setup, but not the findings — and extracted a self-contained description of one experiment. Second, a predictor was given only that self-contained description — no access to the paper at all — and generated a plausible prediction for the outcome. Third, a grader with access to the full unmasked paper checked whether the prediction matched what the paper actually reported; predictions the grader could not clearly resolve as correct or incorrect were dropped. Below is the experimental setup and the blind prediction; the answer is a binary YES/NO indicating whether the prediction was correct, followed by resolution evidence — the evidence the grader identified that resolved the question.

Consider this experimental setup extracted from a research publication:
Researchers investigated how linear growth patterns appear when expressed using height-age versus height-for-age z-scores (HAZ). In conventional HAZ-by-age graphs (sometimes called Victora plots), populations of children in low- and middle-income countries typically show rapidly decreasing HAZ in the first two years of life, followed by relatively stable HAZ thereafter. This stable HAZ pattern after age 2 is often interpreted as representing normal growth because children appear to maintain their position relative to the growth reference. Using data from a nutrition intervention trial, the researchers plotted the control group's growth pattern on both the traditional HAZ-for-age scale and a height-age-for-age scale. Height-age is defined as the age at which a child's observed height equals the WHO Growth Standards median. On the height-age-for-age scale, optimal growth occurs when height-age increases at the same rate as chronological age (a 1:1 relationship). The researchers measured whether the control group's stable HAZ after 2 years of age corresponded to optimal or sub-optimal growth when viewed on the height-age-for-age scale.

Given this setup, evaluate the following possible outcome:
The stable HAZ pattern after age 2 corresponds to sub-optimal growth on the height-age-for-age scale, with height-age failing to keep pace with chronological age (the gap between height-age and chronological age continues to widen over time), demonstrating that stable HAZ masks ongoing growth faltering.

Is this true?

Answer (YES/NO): YES